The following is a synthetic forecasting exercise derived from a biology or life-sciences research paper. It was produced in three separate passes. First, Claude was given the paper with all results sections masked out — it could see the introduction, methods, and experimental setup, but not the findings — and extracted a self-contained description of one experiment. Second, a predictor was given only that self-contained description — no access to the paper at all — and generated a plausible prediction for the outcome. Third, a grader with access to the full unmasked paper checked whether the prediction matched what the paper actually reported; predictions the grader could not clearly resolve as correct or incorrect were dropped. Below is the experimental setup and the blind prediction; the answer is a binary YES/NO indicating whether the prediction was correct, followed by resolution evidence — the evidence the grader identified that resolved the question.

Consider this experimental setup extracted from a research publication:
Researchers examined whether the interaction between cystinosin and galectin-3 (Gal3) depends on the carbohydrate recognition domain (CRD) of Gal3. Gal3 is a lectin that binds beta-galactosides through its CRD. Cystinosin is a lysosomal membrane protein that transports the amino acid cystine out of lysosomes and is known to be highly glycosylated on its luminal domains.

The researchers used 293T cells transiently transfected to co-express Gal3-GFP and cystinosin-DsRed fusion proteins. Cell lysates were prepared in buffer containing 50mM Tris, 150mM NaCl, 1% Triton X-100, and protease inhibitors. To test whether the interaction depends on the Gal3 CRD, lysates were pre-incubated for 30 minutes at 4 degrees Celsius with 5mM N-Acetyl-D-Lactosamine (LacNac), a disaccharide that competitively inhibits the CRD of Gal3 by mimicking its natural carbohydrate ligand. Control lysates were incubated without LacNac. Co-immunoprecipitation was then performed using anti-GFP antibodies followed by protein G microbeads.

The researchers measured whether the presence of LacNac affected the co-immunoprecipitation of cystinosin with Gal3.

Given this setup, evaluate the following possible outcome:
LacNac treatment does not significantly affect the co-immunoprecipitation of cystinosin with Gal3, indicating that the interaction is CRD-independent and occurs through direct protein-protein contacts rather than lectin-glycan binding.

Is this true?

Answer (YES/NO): NO